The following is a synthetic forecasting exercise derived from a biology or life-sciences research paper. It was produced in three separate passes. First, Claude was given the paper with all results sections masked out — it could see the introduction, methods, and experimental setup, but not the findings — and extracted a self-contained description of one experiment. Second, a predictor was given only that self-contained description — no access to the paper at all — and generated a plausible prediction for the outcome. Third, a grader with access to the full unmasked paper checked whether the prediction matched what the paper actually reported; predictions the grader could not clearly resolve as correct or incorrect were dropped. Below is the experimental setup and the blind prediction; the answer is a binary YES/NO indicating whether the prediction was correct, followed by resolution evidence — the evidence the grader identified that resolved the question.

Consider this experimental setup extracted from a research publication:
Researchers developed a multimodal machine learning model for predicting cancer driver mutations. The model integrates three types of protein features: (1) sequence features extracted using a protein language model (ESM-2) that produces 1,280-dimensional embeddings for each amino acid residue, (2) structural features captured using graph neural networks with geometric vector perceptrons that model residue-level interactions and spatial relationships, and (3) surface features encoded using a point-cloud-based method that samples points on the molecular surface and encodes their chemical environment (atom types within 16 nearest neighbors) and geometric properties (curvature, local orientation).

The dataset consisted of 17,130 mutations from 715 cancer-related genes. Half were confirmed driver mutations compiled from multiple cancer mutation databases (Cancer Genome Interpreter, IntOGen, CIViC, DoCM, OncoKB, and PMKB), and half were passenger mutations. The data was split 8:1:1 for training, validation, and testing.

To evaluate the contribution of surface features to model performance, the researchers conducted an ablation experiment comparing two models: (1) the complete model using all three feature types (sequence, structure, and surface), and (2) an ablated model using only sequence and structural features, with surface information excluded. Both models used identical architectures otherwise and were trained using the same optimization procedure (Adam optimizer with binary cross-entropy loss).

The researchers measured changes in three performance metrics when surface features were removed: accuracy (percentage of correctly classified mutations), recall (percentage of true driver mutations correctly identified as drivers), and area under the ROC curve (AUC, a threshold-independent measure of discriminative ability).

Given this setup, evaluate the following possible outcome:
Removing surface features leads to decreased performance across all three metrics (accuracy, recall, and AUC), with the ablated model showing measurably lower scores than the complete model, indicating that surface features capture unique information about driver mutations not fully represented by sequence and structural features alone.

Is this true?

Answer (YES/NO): YES